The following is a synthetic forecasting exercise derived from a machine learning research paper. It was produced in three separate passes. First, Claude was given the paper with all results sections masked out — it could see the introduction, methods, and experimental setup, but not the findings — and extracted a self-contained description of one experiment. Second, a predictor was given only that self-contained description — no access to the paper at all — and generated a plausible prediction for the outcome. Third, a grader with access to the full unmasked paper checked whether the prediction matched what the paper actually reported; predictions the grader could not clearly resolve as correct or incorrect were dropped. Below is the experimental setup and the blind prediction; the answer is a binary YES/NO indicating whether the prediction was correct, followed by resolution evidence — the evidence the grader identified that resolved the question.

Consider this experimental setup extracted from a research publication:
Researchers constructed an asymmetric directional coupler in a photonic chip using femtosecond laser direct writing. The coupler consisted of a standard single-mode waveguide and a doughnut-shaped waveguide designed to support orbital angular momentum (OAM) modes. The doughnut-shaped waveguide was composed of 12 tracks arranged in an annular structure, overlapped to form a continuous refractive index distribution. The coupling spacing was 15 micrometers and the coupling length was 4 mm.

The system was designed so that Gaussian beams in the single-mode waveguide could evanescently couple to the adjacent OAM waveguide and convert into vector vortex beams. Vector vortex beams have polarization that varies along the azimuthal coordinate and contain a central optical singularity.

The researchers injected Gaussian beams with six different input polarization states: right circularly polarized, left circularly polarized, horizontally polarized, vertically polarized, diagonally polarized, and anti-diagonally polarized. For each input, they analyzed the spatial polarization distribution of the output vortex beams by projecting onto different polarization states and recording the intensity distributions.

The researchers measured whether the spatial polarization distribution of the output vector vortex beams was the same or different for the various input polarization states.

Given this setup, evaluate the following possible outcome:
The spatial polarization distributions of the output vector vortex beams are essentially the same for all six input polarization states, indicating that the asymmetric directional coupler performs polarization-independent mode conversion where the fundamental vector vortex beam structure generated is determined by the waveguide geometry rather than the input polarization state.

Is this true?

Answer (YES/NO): NO